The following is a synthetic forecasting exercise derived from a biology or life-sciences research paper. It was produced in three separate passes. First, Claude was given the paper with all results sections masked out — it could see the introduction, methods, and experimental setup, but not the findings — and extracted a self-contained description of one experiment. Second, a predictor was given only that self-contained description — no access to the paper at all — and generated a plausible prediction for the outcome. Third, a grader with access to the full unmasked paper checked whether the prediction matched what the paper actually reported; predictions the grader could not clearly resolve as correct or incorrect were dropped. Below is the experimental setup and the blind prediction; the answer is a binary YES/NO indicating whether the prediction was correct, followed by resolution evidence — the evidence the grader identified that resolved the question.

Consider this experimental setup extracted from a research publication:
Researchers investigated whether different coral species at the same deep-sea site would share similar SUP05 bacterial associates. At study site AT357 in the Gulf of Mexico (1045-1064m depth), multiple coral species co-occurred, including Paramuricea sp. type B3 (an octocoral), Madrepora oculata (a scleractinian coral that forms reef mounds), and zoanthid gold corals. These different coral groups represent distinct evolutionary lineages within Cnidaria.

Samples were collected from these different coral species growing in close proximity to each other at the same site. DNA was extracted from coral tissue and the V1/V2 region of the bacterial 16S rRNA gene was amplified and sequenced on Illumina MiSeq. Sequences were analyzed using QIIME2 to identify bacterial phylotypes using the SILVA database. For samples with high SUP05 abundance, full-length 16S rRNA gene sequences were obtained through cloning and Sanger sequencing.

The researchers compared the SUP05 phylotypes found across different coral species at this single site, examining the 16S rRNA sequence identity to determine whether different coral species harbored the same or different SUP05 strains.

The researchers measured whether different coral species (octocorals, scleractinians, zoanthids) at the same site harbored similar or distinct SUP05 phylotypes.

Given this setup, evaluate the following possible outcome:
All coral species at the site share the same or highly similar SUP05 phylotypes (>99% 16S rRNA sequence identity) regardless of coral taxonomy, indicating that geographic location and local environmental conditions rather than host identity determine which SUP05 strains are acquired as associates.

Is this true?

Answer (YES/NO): NO